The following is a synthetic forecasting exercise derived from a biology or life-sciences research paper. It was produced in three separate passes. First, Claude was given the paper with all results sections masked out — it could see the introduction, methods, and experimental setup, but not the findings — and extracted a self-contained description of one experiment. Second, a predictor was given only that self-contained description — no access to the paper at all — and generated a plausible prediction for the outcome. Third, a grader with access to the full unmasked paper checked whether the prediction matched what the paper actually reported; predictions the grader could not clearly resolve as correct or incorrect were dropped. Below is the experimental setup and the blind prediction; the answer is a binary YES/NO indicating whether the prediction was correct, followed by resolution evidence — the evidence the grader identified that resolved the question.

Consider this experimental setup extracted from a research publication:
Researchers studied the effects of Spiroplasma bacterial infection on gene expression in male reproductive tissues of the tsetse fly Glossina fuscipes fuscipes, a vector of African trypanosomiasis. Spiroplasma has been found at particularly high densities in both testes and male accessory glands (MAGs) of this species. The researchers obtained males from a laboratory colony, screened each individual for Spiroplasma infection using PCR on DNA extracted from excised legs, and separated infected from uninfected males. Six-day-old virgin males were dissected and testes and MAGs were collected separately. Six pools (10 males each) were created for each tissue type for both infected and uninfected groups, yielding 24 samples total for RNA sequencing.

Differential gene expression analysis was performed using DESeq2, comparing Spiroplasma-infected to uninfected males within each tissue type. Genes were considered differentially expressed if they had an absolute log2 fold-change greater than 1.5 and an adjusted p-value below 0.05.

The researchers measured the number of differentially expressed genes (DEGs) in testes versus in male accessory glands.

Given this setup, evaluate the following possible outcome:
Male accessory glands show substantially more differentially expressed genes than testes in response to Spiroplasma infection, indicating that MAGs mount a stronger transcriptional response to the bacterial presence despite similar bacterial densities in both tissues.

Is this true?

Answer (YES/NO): NO